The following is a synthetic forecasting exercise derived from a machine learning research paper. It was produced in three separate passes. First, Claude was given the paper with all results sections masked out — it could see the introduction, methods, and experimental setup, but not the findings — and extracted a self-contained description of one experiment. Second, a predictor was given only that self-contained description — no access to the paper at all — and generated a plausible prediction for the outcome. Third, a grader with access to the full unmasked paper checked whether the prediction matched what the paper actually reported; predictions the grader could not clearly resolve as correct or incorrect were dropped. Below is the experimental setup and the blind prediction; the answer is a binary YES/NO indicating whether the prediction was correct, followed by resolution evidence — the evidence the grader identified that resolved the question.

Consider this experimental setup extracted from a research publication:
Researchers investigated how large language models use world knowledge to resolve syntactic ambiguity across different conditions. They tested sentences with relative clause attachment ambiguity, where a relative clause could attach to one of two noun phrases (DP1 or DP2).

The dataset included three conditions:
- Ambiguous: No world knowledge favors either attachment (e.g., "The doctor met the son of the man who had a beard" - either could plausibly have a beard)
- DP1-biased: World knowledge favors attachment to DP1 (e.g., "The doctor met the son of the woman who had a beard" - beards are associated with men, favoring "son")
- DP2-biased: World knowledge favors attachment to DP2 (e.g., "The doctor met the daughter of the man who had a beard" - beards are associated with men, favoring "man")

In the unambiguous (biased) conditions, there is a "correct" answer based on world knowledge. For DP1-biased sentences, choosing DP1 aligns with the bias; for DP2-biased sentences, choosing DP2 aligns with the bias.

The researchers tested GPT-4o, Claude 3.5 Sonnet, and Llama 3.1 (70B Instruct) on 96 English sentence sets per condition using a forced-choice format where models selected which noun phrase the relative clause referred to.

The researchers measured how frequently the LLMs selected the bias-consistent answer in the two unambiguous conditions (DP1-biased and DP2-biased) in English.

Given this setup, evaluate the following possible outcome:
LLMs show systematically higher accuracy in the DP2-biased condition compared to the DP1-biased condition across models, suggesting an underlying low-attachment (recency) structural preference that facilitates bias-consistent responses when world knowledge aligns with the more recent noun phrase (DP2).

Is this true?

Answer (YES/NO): YES